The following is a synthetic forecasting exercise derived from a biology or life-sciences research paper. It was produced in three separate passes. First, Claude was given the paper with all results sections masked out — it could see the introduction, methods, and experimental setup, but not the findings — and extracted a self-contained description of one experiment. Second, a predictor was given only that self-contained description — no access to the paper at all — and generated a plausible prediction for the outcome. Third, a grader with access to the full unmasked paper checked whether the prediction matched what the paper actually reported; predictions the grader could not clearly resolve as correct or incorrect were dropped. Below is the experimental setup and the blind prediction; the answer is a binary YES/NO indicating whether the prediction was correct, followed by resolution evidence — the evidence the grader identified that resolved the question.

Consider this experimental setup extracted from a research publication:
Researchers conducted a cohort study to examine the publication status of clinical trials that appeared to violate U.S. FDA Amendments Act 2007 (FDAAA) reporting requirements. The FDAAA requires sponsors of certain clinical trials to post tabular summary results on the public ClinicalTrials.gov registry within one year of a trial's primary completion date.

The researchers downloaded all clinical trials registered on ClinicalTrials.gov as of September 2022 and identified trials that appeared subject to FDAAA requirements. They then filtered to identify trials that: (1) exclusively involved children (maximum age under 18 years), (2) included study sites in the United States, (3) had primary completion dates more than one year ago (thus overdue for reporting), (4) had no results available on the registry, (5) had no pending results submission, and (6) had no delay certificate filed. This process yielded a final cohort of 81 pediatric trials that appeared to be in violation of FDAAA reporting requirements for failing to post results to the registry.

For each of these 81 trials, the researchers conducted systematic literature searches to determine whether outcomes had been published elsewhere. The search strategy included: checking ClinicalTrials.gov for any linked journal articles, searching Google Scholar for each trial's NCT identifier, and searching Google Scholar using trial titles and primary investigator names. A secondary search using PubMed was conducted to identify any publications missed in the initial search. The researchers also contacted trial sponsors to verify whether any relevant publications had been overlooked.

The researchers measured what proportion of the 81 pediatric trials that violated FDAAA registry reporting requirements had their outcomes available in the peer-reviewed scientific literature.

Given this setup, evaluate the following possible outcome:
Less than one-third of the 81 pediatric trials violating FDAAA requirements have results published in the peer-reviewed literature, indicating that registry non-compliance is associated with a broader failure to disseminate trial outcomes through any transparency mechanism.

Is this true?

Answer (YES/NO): YES